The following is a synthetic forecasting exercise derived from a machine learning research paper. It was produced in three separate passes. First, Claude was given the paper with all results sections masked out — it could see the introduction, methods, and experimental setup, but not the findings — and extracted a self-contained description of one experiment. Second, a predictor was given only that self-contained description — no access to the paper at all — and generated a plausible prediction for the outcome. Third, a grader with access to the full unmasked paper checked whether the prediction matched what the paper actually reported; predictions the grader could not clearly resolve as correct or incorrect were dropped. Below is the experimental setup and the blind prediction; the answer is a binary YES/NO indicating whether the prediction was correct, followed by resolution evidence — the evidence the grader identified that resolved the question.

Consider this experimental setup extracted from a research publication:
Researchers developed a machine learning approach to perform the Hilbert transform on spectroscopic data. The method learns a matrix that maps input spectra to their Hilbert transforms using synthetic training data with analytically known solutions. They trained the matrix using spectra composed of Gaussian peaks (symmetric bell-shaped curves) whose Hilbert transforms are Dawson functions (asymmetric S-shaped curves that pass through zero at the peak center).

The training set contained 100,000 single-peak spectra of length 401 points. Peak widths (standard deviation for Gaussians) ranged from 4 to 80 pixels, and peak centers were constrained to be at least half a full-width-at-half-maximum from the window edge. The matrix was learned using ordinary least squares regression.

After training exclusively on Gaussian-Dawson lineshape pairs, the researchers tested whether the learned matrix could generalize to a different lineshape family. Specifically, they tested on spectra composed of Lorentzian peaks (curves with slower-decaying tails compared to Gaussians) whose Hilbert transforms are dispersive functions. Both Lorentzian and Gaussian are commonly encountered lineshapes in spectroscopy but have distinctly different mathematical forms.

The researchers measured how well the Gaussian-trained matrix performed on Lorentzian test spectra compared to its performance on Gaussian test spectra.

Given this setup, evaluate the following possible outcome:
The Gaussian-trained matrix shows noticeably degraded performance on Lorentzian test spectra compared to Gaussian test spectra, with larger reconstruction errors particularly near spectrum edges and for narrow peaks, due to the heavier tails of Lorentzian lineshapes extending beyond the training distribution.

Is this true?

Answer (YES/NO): NO